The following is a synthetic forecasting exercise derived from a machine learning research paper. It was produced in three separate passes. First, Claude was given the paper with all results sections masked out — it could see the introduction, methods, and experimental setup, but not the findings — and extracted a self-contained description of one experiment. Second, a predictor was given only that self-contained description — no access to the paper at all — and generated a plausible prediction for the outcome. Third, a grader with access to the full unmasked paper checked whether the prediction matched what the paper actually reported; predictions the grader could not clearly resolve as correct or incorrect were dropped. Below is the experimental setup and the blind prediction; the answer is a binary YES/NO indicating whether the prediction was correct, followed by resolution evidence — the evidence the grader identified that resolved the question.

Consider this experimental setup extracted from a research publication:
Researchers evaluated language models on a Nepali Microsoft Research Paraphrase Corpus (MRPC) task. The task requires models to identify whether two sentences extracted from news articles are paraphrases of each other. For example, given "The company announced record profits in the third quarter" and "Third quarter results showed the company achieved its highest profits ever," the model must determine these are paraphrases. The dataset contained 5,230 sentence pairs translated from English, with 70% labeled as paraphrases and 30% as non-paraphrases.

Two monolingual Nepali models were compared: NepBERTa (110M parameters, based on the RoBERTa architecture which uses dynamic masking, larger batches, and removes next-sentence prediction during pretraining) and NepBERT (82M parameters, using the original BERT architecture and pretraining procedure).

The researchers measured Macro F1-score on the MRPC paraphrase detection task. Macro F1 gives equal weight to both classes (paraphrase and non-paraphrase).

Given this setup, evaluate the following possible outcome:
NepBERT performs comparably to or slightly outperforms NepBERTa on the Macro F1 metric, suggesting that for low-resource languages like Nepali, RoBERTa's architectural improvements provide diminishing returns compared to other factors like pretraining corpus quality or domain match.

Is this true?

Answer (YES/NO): NO